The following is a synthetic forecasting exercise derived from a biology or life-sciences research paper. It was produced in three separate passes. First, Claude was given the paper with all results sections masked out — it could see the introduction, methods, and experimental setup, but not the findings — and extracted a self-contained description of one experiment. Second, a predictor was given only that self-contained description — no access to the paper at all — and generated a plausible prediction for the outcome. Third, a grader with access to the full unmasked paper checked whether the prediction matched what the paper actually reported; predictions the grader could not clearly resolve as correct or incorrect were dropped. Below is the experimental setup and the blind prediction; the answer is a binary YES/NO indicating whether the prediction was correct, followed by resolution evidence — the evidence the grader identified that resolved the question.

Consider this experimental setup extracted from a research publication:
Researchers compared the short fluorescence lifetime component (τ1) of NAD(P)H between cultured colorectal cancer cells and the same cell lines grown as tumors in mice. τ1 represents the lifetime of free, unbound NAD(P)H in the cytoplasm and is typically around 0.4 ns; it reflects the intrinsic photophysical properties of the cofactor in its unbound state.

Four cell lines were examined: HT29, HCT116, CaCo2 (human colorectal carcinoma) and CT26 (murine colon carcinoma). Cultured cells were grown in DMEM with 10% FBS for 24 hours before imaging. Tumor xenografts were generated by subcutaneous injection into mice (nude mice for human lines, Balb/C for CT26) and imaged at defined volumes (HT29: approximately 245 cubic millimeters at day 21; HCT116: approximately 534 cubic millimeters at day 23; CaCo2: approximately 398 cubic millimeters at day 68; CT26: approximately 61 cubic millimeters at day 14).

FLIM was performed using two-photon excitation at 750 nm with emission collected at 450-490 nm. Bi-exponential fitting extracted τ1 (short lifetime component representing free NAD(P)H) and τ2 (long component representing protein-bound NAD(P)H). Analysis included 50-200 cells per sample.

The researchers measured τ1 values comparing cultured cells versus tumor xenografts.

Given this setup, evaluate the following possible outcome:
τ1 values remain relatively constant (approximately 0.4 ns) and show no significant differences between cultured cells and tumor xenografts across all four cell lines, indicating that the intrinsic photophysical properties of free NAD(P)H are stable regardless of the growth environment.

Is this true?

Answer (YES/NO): NO